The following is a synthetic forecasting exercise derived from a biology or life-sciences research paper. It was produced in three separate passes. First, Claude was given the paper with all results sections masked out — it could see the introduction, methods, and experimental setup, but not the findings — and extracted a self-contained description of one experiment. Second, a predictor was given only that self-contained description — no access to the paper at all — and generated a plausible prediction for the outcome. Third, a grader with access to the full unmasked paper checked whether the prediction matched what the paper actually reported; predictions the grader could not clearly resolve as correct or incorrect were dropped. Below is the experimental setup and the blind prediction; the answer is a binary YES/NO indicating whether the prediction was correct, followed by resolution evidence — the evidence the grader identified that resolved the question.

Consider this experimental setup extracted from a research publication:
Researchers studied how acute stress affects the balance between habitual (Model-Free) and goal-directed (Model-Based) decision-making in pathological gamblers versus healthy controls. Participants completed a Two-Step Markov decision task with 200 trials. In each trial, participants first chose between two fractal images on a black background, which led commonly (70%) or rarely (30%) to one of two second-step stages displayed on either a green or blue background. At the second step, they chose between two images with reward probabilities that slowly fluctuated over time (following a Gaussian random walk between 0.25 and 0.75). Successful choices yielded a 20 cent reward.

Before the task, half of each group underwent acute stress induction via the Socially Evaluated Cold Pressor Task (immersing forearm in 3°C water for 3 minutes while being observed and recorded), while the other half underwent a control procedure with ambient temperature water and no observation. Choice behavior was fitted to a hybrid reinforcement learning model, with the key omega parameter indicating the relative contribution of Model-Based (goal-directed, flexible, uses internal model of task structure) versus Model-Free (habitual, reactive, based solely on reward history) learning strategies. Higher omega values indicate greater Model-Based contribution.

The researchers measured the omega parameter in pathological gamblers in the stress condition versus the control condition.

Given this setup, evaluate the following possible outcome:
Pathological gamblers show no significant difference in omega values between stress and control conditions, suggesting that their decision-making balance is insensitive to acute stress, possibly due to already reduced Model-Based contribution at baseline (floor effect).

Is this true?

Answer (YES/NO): YES